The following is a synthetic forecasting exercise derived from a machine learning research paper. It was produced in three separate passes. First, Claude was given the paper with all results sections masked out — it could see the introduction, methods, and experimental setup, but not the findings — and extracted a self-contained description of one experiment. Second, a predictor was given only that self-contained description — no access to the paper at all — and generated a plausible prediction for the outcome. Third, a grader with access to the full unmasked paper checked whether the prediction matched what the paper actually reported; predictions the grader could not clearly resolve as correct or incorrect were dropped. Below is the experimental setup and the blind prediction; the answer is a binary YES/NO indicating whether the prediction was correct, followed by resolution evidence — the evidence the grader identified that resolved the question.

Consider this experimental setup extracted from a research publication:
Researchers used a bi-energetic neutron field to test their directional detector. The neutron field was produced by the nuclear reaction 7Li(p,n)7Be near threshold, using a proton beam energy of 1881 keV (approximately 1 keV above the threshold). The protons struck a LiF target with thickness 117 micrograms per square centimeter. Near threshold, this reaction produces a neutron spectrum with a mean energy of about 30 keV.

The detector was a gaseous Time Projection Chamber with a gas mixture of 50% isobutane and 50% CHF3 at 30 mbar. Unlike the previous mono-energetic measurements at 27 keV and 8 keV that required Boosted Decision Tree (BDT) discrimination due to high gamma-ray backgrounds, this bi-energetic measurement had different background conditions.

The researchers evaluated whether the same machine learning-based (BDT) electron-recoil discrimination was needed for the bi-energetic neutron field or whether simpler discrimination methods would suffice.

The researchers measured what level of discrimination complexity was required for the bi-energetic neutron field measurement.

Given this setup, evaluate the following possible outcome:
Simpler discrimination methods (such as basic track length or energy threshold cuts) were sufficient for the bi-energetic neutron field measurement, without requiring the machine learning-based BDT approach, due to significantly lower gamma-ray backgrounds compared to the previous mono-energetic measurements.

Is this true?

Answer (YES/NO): YES